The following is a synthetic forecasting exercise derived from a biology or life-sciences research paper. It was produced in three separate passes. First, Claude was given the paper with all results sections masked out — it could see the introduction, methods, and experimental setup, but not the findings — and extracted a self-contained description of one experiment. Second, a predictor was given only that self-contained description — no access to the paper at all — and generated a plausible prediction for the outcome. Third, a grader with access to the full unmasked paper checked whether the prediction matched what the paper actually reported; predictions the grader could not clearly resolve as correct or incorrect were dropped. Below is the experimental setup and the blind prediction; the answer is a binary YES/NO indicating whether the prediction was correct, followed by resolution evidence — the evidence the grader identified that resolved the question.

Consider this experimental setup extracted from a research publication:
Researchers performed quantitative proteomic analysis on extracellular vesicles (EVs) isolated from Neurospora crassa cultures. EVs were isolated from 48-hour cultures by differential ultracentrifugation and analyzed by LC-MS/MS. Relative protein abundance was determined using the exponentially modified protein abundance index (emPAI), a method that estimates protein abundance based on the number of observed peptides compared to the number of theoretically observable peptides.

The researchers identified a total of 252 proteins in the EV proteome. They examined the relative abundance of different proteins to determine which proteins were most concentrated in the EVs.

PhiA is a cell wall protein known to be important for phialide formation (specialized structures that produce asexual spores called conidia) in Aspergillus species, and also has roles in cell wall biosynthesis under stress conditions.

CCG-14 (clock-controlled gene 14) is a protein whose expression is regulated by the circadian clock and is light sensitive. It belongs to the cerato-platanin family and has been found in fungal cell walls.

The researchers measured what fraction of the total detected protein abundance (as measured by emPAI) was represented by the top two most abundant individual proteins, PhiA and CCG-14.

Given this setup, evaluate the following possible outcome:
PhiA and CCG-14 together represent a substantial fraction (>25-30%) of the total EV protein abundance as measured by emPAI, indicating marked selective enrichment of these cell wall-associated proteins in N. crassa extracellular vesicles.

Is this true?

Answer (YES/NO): YES